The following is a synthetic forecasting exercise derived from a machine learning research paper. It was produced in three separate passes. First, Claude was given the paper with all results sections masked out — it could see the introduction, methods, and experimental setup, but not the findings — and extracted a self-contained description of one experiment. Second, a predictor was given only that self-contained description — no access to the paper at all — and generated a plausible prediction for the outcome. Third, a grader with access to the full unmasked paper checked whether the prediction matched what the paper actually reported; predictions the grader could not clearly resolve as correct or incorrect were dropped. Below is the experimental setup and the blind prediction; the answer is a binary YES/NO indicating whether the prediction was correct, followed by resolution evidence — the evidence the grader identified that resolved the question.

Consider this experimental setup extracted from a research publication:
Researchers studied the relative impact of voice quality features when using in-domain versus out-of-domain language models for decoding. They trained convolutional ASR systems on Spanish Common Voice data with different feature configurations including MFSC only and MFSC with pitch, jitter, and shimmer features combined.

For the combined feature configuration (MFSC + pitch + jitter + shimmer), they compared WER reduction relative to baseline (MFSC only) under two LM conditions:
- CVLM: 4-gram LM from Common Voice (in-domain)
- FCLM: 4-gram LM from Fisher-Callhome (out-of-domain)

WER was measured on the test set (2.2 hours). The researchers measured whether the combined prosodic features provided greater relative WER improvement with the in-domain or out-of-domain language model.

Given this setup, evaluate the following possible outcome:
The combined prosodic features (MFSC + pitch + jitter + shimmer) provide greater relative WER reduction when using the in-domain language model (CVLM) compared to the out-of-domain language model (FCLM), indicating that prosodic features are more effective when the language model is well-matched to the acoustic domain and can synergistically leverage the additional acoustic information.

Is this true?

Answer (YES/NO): YES